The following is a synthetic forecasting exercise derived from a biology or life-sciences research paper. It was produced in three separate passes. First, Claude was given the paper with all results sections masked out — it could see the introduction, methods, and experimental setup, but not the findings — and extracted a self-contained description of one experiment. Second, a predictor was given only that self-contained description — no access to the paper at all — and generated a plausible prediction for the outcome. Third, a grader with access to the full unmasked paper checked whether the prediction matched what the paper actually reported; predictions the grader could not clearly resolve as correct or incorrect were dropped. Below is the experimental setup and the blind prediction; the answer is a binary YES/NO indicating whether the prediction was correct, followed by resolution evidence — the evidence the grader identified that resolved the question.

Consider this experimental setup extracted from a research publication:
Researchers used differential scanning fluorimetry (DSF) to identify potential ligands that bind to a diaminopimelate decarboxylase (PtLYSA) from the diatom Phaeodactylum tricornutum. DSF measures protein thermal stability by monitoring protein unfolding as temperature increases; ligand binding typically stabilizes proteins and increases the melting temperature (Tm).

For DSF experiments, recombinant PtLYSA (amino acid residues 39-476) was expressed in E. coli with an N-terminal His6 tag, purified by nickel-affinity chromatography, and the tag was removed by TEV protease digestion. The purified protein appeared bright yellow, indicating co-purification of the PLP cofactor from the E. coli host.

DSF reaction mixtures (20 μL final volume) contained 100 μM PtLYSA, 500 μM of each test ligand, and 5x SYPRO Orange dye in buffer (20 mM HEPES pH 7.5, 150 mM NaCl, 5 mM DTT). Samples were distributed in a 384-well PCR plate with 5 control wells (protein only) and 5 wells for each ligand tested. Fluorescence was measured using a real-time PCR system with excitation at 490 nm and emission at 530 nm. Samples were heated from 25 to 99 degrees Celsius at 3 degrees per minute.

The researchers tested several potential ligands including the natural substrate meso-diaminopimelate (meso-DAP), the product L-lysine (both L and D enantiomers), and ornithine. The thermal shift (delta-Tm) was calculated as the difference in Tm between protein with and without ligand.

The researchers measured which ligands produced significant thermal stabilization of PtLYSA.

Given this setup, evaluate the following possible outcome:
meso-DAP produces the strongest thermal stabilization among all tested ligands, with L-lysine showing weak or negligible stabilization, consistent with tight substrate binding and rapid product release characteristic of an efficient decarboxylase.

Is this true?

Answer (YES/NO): NO